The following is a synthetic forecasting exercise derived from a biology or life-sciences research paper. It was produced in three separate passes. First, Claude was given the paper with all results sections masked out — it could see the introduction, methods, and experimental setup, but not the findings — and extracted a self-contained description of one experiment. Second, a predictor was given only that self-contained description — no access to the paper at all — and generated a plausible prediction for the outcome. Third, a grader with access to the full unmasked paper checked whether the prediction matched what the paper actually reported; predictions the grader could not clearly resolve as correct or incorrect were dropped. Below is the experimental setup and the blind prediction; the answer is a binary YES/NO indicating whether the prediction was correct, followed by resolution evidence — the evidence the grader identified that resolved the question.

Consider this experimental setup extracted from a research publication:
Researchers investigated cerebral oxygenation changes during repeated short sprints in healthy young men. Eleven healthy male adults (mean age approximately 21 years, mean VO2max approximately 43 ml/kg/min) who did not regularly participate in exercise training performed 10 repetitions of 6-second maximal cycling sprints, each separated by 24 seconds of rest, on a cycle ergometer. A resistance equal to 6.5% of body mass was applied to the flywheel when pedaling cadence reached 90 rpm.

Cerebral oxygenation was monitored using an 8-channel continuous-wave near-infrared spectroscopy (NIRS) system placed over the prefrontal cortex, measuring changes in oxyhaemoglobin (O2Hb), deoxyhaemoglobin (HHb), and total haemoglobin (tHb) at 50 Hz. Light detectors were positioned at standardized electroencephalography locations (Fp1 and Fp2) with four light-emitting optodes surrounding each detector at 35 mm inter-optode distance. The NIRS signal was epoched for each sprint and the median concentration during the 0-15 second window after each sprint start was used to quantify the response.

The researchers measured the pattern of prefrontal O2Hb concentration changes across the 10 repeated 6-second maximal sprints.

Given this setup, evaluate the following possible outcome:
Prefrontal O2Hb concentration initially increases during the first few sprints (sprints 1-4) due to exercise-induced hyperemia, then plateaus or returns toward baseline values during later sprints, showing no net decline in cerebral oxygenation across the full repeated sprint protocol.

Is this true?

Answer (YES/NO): NO